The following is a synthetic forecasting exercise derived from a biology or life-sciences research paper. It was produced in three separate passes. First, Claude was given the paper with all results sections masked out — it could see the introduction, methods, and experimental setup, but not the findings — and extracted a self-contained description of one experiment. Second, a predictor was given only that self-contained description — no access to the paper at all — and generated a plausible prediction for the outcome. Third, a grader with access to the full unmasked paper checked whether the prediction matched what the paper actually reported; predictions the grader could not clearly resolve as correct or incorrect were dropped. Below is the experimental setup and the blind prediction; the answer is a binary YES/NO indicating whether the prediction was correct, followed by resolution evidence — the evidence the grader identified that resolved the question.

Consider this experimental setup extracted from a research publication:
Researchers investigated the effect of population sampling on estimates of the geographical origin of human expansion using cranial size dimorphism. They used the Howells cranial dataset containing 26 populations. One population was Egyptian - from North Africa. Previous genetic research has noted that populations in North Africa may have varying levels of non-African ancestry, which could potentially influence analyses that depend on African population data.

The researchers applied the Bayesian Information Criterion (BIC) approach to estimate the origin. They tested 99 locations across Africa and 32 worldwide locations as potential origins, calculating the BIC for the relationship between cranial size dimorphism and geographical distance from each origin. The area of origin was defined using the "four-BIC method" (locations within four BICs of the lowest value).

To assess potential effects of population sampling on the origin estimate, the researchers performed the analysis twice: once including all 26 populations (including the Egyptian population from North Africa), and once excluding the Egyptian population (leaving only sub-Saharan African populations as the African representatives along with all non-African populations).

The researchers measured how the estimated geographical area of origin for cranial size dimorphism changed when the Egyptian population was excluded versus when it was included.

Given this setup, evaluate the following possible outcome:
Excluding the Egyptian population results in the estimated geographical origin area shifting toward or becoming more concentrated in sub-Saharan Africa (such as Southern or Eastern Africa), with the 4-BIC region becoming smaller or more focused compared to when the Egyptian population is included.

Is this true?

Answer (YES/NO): NO